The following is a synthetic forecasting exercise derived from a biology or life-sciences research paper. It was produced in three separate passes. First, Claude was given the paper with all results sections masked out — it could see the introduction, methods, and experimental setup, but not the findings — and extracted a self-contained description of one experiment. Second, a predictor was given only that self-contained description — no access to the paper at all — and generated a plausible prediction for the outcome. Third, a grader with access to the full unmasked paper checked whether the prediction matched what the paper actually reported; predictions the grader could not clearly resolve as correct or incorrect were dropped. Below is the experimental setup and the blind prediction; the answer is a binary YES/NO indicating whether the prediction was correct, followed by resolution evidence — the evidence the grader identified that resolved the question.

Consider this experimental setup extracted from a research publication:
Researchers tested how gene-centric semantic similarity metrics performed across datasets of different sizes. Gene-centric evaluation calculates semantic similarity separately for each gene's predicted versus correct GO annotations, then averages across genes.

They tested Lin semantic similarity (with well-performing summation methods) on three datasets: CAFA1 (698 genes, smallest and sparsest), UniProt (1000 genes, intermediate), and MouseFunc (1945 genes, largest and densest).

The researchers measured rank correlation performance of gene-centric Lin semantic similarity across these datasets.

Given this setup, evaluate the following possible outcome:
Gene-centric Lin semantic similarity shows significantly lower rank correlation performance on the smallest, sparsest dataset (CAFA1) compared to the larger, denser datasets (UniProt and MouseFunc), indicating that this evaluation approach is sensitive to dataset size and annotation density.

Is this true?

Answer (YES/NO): YES